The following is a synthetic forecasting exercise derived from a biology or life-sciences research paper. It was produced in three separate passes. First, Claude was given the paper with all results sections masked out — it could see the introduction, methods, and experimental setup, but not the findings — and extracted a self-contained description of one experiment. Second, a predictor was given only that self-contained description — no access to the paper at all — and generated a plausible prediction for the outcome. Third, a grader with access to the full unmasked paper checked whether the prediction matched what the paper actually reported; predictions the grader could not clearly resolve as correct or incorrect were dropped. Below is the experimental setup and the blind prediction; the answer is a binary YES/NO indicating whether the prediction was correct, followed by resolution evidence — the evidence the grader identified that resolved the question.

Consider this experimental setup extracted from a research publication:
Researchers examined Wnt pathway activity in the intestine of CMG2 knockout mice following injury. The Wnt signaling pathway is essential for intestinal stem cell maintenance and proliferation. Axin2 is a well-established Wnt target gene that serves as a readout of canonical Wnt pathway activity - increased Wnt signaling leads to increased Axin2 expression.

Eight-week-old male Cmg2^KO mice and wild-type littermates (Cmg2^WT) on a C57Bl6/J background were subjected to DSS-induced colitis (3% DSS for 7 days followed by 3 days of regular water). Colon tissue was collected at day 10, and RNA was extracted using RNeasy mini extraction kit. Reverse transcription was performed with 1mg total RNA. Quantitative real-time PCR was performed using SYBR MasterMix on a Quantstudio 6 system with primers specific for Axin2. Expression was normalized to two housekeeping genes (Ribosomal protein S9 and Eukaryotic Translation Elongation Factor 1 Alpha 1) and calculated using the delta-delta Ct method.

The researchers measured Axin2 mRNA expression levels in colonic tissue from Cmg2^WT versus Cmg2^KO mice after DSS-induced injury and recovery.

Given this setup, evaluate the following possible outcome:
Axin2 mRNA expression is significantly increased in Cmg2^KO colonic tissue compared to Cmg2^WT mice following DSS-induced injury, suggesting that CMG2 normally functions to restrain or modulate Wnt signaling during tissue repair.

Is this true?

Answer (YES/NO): NO